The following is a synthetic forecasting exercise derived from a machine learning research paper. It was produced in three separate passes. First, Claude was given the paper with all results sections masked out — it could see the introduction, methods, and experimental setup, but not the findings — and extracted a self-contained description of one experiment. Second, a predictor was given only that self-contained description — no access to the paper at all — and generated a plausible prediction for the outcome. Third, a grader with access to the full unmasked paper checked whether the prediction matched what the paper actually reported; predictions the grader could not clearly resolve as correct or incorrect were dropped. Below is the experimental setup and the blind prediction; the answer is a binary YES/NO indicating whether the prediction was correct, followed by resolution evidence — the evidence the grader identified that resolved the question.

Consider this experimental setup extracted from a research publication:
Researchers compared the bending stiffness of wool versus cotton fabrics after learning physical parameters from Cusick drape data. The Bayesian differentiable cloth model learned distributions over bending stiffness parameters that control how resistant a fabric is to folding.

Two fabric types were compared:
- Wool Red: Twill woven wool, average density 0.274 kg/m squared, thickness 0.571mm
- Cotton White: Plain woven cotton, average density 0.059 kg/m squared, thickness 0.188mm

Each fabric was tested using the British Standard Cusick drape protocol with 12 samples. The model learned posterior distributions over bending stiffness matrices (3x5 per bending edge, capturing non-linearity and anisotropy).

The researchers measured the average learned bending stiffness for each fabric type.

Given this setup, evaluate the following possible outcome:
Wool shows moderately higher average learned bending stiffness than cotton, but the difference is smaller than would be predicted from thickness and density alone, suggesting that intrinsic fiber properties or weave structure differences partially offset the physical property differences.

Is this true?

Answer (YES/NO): NO